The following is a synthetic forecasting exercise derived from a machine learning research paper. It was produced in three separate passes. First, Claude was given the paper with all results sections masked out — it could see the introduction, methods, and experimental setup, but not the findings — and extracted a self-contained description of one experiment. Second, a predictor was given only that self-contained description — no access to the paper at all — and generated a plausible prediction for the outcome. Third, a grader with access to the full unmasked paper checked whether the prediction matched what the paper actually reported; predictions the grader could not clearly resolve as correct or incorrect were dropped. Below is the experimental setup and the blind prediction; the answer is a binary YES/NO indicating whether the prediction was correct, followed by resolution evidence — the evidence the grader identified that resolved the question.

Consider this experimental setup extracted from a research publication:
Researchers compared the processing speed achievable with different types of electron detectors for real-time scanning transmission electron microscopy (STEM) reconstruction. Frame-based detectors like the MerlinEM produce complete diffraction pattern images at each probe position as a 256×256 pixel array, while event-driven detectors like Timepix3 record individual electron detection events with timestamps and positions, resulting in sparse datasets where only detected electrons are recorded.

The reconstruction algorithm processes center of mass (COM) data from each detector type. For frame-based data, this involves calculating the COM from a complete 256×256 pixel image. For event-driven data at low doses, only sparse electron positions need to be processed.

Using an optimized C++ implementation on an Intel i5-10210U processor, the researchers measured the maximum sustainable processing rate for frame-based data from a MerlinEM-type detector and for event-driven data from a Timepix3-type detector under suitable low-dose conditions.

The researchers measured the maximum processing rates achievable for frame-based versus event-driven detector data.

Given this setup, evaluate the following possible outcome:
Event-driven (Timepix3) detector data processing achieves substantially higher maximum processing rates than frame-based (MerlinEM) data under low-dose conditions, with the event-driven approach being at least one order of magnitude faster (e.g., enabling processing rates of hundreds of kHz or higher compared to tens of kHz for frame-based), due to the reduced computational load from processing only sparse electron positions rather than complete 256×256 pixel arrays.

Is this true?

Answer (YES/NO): NO